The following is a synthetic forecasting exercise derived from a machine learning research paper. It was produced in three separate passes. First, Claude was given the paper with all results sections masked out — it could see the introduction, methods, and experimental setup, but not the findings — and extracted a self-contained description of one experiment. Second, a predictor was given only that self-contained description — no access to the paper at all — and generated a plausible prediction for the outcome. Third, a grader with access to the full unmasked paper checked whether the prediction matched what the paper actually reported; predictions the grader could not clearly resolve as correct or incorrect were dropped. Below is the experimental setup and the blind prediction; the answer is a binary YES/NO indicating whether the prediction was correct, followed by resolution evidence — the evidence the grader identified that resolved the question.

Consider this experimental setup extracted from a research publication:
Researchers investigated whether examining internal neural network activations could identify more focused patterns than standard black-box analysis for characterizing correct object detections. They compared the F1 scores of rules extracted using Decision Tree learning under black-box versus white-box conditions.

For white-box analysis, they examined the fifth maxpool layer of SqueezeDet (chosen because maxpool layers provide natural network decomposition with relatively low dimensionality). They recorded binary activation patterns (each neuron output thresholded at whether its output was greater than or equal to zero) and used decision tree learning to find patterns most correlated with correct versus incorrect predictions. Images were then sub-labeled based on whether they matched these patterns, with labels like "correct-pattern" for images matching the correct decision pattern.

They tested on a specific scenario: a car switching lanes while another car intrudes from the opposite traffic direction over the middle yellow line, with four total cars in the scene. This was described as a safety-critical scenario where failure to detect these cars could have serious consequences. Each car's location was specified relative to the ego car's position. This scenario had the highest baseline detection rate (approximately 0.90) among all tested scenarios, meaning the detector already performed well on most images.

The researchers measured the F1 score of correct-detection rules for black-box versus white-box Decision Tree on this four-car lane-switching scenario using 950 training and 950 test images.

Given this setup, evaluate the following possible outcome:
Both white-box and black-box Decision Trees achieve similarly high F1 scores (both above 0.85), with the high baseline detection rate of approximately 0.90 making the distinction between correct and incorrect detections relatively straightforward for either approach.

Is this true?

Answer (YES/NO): NO